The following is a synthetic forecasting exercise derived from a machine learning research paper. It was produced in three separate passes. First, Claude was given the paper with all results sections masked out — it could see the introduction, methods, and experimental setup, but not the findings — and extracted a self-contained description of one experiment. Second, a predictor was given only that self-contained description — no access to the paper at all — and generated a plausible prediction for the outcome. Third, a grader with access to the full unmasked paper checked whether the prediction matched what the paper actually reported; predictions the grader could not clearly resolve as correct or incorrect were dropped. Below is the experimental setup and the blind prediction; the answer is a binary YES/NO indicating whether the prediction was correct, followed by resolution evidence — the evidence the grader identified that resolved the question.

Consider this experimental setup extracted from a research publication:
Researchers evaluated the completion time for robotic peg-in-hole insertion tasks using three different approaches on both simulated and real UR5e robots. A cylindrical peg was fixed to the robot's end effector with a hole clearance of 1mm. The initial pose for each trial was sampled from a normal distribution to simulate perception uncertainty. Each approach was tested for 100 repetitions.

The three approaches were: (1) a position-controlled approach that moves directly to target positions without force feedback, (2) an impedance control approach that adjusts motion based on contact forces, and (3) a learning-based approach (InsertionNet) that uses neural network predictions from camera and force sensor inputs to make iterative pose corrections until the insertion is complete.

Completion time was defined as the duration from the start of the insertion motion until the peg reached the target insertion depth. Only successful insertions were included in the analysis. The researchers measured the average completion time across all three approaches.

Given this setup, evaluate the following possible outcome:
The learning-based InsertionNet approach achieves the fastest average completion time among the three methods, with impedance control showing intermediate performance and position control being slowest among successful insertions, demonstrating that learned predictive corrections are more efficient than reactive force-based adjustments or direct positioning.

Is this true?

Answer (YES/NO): NO